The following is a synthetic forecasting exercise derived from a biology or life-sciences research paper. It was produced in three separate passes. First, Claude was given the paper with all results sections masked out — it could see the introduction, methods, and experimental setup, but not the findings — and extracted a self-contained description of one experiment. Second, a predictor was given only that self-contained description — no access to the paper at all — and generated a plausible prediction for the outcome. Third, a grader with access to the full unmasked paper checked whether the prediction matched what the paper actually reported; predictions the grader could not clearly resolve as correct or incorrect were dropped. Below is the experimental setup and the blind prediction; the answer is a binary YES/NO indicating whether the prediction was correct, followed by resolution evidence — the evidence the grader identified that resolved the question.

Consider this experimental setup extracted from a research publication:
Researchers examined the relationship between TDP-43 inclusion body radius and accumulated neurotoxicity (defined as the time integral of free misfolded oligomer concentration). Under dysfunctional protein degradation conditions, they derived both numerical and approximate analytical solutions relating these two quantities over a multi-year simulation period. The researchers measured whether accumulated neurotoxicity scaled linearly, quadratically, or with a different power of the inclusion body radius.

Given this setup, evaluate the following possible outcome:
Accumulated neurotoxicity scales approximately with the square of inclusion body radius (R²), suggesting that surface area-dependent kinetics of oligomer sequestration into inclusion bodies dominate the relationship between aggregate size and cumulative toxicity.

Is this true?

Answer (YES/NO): NO